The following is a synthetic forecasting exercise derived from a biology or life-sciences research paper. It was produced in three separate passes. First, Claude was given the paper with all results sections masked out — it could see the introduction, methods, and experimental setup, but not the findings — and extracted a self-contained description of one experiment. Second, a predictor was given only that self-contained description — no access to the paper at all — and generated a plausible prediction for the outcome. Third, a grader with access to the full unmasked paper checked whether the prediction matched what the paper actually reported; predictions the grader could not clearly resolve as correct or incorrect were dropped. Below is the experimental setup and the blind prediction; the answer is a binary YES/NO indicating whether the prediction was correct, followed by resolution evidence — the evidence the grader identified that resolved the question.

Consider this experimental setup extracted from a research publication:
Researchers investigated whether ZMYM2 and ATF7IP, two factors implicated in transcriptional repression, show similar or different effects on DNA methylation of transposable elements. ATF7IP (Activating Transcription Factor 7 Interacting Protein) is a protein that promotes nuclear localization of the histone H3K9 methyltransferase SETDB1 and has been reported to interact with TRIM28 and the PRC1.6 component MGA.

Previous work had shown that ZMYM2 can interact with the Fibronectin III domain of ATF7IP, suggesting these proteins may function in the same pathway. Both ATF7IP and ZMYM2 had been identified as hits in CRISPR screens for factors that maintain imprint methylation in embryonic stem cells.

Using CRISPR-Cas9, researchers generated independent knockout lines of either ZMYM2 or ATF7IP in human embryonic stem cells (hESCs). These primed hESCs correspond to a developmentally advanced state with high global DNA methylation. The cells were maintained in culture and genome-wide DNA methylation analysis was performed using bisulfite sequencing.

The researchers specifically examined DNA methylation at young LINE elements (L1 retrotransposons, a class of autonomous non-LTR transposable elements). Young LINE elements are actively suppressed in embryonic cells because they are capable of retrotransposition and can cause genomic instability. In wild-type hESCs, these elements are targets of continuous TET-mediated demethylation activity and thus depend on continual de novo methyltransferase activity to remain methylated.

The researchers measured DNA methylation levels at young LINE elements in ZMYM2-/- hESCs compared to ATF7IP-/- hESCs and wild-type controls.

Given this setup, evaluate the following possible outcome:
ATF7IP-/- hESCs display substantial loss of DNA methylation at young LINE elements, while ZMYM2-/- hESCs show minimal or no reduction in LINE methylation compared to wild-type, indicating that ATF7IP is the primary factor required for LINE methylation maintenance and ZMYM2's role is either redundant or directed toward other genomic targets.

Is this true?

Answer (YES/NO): NO